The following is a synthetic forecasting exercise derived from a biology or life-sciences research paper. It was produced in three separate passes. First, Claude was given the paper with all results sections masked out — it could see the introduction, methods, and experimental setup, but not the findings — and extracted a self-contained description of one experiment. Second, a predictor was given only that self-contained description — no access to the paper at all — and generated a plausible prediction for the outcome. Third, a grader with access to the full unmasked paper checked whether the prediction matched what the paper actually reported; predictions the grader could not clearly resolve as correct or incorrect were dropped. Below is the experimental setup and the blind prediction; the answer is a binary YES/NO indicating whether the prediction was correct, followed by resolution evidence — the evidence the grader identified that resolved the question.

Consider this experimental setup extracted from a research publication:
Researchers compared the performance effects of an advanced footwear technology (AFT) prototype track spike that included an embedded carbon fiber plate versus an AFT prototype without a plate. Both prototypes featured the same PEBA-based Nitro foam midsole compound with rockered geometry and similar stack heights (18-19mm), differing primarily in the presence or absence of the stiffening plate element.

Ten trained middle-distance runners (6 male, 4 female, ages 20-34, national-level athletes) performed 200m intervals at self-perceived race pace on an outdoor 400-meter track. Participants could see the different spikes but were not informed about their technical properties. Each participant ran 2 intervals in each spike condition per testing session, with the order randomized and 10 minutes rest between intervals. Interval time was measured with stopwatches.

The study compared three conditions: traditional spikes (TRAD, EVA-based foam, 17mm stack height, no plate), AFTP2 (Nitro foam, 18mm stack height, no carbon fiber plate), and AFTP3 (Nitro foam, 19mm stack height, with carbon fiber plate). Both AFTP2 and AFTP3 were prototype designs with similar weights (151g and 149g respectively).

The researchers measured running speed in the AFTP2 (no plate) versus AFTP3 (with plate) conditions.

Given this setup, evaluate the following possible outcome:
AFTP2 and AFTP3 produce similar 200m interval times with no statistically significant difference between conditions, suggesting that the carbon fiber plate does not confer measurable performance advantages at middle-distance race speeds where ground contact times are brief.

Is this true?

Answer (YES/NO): NO